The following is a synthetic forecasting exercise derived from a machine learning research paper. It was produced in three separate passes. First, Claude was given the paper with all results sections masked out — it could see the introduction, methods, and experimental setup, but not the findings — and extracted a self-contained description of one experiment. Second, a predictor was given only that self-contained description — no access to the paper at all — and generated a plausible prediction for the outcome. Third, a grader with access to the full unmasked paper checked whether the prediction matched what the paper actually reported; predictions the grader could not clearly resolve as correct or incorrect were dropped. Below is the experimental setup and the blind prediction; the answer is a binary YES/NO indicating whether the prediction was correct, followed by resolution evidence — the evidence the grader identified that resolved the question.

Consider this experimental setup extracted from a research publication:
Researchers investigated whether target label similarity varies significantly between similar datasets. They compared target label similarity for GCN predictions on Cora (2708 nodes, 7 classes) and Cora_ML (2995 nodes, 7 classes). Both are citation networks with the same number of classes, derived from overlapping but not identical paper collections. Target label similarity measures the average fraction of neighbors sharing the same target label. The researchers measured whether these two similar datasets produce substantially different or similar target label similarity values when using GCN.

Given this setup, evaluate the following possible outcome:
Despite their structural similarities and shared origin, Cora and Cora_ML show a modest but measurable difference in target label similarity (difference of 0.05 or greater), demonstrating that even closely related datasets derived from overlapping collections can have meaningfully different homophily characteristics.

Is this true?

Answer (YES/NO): NO